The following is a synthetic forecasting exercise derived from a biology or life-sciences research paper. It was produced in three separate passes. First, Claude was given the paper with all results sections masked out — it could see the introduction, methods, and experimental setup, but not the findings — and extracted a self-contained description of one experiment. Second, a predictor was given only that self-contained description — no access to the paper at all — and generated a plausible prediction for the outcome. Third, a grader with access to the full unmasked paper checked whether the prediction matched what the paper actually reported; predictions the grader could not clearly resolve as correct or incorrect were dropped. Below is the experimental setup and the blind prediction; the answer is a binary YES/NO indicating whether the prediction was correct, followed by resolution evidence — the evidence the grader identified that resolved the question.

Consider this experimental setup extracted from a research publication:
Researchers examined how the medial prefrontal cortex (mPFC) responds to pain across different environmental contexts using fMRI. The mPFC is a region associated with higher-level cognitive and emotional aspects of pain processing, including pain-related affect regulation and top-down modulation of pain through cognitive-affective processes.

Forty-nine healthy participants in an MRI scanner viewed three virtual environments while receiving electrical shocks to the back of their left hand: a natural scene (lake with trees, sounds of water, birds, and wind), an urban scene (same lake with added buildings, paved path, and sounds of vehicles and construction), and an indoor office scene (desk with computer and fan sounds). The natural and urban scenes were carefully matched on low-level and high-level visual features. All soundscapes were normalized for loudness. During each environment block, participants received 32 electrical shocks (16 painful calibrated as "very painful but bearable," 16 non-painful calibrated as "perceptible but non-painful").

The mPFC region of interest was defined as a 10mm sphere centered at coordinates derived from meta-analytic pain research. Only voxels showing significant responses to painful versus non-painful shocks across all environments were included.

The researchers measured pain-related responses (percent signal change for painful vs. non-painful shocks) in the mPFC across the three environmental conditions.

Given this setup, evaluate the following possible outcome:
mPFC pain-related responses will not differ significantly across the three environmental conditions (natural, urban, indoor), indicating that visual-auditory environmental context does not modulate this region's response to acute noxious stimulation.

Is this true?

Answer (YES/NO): YES